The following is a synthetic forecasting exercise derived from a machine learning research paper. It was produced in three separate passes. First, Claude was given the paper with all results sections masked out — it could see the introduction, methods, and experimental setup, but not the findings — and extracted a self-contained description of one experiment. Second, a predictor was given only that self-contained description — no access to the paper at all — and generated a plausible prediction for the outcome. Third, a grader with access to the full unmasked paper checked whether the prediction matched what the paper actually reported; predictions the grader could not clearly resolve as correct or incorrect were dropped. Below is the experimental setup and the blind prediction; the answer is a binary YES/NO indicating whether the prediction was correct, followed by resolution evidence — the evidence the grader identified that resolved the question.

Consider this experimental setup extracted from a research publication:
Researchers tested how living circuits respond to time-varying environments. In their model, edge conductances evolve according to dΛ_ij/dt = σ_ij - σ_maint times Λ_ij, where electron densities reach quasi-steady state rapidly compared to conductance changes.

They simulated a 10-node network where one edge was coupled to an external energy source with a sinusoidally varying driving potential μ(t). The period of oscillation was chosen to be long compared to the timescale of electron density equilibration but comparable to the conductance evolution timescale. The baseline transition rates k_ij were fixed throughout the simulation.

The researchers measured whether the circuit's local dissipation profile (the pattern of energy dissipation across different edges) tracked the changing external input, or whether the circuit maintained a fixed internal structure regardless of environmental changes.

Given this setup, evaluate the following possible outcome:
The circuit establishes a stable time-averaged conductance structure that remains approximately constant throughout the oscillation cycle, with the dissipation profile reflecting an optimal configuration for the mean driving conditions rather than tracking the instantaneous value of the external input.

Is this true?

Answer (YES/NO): NO